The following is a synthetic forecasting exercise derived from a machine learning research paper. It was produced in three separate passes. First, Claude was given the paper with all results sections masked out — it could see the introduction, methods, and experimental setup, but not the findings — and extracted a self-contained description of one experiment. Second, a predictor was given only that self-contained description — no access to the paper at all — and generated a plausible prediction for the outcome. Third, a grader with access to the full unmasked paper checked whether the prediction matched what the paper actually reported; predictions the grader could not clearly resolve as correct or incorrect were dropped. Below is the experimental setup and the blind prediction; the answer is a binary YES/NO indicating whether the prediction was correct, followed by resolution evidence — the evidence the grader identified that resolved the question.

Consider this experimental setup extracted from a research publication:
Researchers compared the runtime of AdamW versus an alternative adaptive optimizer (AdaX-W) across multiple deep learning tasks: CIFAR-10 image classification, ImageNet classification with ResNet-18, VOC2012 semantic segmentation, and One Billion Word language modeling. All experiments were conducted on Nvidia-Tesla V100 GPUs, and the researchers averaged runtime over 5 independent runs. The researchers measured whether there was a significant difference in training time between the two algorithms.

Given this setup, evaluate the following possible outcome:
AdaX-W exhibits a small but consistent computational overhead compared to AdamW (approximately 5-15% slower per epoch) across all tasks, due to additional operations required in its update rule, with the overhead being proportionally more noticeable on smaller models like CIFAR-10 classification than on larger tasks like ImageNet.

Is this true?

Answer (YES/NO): NO